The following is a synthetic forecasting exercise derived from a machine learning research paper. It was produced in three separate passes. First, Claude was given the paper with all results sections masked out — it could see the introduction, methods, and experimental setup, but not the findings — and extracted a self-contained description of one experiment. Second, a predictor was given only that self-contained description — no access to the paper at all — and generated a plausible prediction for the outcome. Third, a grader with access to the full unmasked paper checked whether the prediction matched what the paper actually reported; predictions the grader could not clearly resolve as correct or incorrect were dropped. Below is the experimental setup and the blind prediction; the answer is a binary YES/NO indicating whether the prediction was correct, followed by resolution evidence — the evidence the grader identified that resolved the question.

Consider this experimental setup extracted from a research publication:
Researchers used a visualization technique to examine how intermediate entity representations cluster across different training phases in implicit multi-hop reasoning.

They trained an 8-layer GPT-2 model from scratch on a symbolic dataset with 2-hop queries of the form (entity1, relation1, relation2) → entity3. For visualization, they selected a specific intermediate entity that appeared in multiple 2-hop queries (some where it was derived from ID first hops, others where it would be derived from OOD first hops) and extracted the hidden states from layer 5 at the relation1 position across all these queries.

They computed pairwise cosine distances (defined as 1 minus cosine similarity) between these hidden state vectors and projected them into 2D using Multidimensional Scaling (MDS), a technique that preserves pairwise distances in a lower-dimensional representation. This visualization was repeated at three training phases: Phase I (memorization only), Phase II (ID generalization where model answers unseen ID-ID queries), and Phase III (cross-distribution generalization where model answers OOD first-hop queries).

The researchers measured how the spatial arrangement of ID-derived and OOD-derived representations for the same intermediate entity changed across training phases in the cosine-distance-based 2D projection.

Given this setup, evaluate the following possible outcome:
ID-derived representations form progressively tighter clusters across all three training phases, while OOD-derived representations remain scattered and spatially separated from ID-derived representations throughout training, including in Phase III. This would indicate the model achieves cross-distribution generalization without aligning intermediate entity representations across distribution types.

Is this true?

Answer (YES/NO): NO